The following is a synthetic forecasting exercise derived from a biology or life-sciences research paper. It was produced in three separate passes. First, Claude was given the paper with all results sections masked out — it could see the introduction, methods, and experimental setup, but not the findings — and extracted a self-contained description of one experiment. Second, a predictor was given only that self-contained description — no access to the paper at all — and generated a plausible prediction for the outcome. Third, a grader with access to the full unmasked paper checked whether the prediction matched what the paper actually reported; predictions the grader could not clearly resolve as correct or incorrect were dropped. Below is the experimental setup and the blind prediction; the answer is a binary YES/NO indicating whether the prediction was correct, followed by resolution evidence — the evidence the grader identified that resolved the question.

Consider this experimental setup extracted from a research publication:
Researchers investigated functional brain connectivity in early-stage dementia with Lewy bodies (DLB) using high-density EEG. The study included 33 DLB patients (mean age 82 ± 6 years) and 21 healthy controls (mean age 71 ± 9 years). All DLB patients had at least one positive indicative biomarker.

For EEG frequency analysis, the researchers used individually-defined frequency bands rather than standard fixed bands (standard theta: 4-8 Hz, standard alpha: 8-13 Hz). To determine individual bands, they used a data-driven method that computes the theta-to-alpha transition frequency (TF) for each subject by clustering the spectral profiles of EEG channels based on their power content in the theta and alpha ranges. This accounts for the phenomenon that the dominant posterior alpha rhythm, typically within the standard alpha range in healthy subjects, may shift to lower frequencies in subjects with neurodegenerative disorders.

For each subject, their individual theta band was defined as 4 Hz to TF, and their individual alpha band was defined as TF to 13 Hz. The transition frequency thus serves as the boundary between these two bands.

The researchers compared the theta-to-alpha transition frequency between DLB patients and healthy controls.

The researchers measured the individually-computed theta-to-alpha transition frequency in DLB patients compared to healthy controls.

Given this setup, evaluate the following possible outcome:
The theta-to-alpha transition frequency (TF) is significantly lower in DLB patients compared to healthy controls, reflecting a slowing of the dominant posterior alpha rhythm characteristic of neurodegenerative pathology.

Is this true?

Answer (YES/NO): YES